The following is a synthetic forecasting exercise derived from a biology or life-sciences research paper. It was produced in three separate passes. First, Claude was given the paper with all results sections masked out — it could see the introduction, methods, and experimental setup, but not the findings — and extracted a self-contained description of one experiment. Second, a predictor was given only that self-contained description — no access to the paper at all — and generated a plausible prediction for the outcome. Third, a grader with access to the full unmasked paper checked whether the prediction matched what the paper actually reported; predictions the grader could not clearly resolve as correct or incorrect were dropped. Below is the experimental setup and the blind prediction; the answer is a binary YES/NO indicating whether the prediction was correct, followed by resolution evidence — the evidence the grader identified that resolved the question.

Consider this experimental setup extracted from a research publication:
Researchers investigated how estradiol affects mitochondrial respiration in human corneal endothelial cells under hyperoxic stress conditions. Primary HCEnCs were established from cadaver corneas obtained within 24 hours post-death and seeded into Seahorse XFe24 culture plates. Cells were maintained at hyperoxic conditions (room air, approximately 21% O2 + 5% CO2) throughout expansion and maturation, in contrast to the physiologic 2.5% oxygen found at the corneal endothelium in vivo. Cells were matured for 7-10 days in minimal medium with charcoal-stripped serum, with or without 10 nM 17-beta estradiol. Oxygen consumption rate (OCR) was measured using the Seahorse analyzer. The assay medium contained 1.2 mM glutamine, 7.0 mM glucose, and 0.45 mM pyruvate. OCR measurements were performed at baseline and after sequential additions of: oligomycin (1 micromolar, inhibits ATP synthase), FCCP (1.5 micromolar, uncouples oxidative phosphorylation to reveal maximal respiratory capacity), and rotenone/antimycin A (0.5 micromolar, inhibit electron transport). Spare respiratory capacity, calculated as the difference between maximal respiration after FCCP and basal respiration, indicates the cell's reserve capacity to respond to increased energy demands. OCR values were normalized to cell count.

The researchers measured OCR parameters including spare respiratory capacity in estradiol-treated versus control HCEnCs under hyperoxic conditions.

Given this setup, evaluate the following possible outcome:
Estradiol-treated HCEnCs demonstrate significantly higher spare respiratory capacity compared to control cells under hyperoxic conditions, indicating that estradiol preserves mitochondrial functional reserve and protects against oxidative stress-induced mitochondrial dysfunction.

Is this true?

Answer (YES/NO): NO